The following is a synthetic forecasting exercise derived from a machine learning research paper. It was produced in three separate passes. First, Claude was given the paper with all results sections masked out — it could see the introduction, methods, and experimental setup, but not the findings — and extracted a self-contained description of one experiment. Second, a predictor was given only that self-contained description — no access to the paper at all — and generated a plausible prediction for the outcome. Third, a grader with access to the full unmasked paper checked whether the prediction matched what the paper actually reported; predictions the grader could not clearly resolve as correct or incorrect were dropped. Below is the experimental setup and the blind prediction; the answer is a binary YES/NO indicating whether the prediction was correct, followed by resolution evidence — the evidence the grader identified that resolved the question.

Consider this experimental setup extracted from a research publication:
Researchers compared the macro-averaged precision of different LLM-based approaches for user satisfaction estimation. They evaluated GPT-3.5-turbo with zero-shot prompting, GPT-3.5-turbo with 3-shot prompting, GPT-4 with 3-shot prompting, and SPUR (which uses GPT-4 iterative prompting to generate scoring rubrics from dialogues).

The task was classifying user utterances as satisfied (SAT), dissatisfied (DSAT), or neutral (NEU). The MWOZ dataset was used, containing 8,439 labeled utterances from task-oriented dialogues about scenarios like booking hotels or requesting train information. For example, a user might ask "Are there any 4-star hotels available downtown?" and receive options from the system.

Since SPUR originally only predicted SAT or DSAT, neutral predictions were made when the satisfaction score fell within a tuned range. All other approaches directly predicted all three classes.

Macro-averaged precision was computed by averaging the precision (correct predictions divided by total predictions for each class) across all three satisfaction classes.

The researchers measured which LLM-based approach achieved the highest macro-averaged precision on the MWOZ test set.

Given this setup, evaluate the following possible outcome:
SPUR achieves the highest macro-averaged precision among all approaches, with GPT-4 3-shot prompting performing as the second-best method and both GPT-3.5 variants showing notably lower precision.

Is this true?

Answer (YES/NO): NO